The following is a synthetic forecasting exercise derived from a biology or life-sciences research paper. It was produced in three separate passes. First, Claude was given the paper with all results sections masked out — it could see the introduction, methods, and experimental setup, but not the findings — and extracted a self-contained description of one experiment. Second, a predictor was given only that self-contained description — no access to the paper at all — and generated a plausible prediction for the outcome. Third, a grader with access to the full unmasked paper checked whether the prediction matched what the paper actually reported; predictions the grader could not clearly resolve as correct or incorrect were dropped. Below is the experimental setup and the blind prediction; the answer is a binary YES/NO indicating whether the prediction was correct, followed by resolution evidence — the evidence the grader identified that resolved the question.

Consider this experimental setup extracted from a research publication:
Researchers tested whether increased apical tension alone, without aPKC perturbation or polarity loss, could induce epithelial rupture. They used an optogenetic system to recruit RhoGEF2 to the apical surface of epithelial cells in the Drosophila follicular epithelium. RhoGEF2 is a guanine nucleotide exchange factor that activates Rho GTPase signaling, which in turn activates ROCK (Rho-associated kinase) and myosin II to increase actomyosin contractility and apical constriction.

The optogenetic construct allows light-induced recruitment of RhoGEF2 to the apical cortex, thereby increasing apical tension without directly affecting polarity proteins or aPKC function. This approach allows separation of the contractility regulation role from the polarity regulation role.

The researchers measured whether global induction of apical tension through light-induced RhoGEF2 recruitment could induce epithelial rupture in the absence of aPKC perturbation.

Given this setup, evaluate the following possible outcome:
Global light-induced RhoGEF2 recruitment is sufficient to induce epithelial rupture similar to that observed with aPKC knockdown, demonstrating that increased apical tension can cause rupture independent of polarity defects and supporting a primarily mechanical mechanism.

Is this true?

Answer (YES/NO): YES